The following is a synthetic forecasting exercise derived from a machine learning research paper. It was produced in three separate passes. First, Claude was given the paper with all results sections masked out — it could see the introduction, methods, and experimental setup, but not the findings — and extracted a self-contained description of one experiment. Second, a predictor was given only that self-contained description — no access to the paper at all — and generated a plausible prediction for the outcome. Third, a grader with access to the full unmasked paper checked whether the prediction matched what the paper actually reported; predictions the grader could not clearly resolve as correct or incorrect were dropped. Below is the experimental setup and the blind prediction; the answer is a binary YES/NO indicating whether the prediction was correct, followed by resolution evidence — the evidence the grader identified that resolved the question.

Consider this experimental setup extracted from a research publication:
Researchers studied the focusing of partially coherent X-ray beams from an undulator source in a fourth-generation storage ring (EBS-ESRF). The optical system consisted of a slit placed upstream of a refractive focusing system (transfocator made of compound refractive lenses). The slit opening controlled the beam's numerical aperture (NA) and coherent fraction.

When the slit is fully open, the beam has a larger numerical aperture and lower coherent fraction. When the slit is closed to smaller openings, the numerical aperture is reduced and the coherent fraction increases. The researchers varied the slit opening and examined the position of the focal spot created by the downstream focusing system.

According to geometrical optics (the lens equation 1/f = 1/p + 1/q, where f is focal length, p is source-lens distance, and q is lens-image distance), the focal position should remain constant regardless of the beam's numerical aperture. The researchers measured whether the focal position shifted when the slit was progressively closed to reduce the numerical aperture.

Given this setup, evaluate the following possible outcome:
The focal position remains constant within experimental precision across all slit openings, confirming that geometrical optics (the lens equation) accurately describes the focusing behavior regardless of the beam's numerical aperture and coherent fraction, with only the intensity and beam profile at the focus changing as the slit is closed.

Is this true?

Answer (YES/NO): NO